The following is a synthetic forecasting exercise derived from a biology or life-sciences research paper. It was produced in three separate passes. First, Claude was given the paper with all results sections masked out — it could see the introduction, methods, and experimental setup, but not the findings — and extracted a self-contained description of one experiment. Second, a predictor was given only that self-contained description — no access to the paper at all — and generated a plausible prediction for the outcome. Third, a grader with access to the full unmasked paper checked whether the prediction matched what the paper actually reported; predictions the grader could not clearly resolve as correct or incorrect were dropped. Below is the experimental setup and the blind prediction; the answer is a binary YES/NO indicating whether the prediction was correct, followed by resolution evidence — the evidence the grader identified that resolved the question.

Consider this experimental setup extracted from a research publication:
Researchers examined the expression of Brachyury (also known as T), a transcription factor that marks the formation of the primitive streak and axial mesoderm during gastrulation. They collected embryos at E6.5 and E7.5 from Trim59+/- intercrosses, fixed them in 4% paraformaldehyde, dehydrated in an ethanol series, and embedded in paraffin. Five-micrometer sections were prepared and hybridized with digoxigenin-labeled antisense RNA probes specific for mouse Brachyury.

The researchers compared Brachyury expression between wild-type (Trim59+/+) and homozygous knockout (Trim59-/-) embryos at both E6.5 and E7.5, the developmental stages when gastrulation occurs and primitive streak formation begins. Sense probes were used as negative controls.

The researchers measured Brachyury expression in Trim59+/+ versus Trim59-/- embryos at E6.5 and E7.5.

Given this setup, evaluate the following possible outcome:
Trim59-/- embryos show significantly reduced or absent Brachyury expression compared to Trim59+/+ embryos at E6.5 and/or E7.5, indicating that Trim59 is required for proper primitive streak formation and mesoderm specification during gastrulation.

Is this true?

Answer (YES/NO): YES